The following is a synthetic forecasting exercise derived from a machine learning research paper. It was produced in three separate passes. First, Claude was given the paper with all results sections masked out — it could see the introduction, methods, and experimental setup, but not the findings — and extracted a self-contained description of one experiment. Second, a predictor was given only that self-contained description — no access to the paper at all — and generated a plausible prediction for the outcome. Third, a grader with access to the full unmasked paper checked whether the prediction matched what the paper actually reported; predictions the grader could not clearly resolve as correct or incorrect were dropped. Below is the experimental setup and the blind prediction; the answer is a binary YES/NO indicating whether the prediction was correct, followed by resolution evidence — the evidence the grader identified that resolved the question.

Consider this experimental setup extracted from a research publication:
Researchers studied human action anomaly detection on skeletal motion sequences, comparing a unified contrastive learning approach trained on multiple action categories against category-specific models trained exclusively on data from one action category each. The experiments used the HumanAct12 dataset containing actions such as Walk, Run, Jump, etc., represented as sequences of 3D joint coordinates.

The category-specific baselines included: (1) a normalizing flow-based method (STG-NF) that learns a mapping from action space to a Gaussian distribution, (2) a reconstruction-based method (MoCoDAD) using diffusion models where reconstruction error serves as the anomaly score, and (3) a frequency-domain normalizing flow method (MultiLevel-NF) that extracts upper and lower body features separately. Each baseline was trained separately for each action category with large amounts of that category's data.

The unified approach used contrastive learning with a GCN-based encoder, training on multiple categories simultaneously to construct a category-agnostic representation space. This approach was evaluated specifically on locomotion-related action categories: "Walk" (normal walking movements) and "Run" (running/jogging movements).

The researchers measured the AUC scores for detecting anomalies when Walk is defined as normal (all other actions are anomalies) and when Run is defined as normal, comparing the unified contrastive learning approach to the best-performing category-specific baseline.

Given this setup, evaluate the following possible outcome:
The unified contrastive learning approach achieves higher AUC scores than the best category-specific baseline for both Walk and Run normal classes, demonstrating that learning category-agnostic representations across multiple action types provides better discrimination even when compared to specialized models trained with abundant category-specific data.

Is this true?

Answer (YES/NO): NO